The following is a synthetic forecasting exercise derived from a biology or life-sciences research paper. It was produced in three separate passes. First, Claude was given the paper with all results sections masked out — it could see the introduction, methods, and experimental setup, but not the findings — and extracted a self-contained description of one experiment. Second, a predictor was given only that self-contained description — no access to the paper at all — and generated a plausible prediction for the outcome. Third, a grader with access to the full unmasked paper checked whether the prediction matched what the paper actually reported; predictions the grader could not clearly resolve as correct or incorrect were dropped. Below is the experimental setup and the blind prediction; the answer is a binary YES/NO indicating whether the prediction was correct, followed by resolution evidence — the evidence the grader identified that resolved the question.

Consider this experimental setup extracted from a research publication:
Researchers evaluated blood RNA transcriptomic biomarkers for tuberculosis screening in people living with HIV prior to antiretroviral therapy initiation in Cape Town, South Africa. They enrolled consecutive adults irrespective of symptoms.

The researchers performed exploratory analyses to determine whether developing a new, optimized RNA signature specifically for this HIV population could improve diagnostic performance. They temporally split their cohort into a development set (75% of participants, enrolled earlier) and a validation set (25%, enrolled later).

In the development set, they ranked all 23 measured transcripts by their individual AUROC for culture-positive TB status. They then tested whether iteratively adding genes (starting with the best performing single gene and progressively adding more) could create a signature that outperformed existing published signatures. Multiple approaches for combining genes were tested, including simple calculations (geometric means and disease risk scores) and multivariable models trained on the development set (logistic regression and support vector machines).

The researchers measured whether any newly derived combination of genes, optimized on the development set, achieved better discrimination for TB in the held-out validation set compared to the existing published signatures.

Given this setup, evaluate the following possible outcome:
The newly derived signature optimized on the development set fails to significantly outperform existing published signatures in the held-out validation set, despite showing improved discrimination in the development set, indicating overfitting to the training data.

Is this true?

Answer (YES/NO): NO